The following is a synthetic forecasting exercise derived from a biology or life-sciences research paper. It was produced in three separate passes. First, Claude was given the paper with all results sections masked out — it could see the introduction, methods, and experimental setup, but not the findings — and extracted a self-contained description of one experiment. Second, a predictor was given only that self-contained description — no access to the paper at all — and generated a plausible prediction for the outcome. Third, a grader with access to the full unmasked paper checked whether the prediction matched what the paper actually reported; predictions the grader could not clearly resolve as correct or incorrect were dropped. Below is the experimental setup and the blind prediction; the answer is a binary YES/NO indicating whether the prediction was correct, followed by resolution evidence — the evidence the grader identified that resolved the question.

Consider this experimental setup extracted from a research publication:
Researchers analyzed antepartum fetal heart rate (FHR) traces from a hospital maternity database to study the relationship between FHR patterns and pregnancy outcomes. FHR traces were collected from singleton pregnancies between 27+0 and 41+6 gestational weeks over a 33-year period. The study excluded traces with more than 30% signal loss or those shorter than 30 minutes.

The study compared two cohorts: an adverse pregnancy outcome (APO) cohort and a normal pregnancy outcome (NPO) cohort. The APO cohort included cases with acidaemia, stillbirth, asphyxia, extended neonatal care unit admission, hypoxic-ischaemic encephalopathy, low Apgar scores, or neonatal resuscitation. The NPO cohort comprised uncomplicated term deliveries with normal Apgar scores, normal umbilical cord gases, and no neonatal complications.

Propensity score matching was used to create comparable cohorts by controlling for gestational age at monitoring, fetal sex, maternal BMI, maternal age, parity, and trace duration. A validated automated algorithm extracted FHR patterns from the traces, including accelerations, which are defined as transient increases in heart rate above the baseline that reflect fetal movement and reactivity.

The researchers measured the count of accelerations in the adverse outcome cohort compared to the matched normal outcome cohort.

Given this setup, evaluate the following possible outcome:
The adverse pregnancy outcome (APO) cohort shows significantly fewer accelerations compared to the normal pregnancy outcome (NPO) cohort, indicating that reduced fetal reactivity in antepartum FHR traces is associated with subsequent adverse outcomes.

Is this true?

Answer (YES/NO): YES